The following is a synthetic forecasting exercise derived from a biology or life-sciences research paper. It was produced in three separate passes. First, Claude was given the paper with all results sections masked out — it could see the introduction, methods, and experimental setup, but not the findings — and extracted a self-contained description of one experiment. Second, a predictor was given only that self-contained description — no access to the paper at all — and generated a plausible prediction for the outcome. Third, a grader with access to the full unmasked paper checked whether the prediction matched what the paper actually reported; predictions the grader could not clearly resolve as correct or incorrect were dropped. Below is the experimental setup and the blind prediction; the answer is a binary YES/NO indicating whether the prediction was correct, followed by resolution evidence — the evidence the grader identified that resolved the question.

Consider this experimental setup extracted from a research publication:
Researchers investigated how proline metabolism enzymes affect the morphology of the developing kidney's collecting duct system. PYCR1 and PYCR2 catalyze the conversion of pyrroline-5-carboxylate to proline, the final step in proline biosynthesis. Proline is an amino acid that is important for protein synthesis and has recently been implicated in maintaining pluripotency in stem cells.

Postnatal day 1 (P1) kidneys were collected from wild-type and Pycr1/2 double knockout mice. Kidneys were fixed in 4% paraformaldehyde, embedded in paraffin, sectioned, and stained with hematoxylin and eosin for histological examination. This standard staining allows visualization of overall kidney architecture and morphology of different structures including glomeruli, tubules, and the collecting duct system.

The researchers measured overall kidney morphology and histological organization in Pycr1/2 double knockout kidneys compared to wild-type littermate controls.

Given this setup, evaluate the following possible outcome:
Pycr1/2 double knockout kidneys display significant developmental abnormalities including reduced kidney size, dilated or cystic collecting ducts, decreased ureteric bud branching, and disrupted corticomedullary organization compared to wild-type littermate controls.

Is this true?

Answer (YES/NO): NO